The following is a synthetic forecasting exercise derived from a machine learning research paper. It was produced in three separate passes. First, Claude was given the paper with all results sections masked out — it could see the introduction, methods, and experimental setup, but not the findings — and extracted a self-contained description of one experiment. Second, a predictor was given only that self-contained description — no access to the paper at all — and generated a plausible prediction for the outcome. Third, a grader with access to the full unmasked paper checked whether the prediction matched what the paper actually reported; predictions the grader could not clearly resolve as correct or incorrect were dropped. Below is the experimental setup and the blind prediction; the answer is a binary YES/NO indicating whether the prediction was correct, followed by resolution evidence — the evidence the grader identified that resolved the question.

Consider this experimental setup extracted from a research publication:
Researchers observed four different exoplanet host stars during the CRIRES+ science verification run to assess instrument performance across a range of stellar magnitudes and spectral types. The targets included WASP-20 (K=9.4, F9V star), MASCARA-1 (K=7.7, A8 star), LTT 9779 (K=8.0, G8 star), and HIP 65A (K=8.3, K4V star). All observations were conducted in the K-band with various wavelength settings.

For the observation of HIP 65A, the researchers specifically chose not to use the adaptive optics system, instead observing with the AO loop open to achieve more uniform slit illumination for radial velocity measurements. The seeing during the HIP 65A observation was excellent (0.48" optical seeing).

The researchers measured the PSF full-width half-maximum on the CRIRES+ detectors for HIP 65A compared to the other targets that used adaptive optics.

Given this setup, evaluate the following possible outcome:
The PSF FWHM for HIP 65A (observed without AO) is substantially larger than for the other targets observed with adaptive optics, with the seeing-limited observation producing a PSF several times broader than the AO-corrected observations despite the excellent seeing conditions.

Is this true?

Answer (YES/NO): NO